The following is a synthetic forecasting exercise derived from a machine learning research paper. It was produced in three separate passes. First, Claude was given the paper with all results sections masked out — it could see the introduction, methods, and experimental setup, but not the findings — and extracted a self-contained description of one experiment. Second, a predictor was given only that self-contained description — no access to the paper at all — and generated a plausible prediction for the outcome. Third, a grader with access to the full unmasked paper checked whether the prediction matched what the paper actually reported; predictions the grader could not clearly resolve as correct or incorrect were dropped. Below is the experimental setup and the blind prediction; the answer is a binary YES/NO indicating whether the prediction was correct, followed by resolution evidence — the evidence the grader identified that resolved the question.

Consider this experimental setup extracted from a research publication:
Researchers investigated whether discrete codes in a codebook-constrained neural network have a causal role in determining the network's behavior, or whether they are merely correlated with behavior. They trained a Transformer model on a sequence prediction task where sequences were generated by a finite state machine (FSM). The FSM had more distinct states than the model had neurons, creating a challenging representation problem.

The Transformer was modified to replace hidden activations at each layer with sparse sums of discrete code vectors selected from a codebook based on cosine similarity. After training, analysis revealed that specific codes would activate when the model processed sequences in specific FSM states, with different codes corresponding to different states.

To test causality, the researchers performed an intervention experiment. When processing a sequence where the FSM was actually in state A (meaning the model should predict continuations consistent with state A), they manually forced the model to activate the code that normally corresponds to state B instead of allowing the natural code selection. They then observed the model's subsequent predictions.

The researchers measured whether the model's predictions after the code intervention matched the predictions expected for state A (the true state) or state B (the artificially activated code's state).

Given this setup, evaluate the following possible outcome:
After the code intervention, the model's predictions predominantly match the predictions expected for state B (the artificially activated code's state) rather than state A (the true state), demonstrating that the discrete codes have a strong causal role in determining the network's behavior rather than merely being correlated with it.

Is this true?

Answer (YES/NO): YES